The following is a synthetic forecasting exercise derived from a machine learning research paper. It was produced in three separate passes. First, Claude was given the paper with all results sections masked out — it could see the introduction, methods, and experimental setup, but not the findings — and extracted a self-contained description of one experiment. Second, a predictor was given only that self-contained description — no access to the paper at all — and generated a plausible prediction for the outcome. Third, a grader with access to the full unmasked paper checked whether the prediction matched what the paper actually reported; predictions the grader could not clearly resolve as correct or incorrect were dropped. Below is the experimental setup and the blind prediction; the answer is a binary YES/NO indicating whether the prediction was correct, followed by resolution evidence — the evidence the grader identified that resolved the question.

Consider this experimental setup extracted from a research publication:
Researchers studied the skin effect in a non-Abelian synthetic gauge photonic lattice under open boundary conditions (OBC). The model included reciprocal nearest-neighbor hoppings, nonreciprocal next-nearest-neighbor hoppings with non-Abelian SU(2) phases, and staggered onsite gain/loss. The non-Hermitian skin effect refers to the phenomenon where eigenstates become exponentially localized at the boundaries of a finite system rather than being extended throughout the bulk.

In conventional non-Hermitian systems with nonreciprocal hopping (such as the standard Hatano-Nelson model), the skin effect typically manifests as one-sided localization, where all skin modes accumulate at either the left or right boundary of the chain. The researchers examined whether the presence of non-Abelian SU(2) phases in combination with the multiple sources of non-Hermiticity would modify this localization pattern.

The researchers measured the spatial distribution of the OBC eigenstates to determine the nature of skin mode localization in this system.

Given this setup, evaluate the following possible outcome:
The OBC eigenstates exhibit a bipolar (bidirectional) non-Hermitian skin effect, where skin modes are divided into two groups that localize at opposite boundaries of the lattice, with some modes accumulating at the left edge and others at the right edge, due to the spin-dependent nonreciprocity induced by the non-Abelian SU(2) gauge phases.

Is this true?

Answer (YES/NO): YES